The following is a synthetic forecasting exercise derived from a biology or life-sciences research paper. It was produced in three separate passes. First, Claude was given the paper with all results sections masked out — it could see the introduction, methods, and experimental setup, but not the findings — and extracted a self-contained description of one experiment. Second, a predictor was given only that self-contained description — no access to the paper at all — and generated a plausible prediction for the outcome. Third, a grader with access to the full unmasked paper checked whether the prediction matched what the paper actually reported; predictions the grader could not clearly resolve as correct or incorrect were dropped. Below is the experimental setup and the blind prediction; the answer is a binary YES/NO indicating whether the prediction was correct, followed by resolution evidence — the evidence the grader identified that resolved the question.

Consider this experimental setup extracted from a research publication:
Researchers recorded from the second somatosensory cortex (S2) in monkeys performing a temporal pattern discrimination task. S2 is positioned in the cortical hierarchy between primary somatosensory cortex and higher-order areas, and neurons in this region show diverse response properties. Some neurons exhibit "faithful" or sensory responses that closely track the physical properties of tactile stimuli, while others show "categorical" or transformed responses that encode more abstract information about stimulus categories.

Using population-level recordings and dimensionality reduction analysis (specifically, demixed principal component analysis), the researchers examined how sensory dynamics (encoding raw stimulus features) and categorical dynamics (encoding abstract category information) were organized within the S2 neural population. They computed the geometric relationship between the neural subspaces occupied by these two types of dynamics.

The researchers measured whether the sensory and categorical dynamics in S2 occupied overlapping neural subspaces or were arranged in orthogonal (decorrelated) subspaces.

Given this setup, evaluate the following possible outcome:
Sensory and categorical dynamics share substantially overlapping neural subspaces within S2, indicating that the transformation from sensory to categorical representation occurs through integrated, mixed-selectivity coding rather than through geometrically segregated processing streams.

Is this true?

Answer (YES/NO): NO